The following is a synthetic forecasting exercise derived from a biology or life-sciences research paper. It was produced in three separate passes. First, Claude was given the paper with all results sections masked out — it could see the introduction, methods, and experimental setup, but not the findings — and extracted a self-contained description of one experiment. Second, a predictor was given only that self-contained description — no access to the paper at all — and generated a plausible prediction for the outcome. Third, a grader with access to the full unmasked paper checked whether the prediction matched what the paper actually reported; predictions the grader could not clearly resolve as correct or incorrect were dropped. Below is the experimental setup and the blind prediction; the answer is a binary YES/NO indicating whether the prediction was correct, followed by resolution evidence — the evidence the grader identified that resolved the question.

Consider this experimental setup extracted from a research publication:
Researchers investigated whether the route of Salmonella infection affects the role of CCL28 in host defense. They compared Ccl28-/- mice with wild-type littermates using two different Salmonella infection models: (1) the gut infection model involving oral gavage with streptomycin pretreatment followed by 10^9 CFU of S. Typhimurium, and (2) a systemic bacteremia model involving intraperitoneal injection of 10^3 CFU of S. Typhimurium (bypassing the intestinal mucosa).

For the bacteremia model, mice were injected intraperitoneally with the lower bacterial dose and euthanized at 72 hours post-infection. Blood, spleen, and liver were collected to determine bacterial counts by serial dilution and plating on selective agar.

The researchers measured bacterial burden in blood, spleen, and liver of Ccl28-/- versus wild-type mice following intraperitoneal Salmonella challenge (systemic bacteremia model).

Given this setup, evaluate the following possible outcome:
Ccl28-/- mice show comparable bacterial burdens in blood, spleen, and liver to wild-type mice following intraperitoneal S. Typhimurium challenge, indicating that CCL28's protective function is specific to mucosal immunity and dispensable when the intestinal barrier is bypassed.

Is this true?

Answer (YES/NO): YES